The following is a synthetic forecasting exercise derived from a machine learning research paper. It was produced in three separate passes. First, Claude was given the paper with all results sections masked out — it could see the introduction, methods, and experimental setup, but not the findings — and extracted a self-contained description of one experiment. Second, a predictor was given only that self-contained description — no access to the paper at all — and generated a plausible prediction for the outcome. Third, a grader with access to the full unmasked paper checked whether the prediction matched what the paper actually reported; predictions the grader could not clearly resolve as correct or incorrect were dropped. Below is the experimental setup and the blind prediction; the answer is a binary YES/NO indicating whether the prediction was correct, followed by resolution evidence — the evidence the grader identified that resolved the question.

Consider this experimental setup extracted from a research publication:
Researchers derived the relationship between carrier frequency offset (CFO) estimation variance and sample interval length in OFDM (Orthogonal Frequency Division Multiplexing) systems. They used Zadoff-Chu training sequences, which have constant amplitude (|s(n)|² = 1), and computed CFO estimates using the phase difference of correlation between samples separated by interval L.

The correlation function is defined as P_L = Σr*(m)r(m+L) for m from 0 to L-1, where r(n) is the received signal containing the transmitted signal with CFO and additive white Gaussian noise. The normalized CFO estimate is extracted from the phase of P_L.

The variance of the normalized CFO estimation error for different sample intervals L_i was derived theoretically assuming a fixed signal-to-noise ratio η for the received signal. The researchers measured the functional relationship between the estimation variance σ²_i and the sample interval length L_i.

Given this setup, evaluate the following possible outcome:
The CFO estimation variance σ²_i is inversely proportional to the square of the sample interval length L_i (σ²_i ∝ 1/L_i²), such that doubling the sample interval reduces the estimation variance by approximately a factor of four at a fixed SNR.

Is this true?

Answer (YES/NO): NO